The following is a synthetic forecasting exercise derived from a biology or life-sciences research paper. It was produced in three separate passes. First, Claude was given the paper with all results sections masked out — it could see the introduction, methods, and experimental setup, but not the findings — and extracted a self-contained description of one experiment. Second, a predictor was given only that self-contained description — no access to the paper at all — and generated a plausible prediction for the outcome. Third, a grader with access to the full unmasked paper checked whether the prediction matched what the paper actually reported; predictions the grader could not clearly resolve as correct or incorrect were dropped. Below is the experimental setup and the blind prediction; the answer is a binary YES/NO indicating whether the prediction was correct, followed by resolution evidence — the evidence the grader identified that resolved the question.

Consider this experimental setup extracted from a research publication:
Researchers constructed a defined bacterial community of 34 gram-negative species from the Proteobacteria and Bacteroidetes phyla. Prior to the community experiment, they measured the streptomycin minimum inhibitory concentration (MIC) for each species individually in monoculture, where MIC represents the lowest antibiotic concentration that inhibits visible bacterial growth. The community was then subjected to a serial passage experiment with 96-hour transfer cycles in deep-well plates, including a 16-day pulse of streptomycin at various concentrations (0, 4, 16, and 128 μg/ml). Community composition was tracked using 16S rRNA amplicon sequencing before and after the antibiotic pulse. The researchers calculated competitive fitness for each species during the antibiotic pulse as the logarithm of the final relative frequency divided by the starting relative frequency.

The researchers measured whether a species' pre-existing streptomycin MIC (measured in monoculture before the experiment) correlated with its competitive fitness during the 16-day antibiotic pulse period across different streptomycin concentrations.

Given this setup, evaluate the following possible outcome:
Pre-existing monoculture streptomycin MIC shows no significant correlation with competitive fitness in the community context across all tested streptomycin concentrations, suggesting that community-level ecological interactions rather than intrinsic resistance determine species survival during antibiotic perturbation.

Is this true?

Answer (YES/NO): NO